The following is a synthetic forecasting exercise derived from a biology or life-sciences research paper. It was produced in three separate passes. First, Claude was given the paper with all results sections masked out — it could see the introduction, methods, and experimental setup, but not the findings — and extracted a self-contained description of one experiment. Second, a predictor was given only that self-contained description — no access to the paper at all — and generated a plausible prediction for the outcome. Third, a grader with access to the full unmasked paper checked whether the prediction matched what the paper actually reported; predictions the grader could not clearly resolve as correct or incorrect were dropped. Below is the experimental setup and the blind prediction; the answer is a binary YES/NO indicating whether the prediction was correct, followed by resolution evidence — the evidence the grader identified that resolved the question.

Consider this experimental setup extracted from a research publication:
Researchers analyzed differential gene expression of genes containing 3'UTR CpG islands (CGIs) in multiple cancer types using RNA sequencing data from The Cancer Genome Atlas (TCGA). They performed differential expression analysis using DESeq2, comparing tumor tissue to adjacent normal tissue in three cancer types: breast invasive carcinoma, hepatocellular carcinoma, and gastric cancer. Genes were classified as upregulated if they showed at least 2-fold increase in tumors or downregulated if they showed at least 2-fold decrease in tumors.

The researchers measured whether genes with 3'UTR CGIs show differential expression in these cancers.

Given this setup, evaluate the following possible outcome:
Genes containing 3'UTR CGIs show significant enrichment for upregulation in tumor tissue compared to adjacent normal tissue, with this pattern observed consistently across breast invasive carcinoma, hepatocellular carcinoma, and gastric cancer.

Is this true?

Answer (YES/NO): NO